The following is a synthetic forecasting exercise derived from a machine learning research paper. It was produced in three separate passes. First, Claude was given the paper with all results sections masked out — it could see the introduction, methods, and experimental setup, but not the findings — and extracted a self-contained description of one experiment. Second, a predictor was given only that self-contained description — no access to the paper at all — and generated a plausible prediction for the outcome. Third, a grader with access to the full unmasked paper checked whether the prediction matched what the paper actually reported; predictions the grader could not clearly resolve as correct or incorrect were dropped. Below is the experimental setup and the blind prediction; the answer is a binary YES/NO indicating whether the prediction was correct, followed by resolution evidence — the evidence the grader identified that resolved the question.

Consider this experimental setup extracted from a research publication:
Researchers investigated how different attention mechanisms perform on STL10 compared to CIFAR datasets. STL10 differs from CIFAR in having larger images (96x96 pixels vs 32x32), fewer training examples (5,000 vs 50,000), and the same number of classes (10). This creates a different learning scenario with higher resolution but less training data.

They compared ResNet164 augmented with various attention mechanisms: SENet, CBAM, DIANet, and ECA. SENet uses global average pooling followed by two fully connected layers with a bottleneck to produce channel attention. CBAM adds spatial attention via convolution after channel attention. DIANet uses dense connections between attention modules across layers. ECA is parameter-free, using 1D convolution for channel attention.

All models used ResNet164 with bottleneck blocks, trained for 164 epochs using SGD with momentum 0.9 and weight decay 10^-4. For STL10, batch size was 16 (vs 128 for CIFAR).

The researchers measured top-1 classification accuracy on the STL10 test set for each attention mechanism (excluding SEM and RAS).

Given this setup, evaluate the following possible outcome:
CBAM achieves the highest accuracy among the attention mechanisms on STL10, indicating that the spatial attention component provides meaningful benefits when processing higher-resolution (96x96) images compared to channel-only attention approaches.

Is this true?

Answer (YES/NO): NO